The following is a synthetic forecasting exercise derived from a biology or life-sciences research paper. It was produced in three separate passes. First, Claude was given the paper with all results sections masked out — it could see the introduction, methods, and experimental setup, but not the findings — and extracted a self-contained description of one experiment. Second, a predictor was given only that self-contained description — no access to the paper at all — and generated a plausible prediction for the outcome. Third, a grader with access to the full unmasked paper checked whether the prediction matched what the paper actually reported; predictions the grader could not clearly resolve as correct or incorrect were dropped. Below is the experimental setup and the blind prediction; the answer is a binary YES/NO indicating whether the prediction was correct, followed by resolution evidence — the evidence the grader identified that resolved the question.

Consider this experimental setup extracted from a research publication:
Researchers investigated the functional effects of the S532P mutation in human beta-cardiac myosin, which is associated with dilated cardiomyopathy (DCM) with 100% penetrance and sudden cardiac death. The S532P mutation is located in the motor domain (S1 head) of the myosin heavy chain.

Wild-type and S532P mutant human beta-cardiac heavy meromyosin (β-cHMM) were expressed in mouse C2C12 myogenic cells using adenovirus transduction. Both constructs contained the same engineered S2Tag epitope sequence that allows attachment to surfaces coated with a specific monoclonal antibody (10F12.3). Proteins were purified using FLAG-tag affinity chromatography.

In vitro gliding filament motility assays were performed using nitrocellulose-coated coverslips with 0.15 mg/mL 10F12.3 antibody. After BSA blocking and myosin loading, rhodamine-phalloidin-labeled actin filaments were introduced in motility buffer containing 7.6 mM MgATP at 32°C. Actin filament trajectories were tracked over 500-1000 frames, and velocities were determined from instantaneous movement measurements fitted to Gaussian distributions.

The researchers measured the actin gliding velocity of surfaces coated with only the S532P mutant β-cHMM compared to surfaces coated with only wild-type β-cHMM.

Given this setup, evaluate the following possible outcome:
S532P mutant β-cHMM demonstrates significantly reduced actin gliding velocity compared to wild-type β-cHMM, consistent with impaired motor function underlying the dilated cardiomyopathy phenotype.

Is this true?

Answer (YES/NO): YES